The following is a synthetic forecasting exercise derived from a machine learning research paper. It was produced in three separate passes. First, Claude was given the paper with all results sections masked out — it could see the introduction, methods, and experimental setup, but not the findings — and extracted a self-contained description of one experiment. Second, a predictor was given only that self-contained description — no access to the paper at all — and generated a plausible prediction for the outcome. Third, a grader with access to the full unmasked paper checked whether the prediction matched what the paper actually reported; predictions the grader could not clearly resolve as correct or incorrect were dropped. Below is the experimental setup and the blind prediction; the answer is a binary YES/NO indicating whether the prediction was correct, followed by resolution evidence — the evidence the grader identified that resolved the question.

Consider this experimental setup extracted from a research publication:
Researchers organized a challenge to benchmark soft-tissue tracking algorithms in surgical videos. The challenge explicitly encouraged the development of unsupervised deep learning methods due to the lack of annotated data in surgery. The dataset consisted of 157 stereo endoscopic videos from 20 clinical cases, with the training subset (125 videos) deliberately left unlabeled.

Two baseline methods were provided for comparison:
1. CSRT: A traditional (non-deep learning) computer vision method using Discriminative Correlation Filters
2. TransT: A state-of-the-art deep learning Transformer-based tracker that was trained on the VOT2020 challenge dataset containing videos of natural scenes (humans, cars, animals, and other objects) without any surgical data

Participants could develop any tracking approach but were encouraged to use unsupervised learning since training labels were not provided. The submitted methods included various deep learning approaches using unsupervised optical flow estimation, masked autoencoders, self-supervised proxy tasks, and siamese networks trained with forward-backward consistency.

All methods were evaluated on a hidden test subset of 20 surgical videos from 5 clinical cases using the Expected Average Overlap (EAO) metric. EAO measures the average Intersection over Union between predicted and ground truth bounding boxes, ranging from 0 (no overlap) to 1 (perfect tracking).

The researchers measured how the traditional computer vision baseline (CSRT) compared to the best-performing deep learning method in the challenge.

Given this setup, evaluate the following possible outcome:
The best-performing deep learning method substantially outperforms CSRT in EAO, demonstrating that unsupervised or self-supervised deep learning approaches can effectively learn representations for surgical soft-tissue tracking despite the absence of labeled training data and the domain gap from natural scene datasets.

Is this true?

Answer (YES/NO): NO